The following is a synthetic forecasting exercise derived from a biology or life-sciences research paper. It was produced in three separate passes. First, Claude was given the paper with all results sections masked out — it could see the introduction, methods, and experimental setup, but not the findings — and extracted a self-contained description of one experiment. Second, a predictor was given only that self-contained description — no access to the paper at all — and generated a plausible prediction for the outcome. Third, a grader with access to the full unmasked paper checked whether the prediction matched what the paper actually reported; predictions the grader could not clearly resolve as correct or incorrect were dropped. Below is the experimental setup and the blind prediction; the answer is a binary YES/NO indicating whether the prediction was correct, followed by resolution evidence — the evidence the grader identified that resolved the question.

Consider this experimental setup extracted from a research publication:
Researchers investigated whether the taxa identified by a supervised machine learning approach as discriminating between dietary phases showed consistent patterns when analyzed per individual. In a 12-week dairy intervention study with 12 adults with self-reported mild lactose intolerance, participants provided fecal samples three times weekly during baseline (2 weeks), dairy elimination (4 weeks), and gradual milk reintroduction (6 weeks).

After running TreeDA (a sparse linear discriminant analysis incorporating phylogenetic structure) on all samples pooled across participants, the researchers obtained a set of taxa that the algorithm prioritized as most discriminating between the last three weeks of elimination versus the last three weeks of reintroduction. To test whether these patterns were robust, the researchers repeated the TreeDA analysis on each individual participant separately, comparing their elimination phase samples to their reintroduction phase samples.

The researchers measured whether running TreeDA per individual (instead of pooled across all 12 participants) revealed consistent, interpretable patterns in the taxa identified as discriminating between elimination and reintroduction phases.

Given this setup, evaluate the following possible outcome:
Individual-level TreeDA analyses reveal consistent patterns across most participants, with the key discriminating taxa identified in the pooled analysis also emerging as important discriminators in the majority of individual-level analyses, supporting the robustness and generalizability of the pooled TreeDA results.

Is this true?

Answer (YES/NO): NO